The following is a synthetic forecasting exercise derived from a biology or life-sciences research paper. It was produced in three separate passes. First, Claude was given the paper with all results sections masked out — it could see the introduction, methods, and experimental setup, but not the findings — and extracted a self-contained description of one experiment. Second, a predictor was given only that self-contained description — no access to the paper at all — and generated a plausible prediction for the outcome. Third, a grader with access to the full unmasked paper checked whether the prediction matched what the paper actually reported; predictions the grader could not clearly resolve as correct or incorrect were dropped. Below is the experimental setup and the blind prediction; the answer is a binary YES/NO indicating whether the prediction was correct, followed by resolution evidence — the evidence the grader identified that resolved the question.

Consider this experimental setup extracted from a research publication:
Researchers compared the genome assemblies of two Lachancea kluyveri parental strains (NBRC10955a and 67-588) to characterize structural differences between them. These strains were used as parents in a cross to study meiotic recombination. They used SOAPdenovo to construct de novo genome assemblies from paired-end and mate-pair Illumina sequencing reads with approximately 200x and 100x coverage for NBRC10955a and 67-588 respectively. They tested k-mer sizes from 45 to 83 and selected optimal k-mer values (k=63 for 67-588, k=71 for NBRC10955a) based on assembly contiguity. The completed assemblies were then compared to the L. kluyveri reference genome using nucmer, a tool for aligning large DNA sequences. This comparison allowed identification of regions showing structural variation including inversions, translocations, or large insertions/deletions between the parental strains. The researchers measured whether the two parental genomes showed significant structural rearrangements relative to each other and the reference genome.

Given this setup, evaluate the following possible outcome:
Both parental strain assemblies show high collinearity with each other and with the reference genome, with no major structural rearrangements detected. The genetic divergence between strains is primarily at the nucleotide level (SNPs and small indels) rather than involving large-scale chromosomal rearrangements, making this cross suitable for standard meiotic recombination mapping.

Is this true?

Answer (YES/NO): YES